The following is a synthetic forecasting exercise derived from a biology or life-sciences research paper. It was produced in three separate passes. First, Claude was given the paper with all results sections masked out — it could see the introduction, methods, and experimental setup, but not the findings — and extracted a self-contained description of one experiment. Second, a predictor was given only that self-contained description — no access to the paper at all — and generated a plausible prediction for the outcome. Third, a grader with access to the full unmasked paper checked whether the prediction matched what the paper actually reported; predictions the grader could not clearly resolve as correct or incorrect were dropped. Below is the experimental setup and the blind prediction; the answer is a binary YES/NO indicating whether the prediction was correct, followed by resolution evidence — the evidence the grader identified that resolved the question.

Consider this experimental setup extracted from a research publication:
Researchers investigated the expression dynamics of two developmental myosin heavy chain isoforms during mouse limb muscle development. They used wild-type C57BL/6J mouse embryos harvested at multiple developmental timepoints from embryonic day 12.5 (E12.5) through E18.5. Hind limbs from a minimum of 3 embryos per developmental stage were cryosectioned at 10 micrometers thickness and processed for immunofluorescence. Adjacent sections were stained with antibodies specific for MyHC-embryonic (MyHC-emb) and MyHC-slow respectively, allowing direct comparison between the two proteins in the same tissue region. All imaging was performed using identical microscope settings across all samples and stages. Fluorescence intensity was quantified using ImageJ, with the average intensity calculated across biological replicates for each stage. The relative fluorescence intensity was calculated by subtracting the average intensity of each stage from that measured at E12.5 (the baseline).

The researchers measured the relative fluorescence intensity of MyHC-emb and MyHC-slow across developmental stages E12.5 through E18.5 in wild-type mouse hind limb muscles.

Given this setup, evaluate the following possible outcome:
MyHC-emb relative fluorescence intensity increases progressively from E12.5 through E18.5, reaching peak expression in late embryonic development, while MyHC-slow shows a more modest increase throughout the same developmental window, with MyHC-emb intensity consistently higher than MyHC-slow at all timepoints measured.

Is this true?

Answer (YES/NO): NO